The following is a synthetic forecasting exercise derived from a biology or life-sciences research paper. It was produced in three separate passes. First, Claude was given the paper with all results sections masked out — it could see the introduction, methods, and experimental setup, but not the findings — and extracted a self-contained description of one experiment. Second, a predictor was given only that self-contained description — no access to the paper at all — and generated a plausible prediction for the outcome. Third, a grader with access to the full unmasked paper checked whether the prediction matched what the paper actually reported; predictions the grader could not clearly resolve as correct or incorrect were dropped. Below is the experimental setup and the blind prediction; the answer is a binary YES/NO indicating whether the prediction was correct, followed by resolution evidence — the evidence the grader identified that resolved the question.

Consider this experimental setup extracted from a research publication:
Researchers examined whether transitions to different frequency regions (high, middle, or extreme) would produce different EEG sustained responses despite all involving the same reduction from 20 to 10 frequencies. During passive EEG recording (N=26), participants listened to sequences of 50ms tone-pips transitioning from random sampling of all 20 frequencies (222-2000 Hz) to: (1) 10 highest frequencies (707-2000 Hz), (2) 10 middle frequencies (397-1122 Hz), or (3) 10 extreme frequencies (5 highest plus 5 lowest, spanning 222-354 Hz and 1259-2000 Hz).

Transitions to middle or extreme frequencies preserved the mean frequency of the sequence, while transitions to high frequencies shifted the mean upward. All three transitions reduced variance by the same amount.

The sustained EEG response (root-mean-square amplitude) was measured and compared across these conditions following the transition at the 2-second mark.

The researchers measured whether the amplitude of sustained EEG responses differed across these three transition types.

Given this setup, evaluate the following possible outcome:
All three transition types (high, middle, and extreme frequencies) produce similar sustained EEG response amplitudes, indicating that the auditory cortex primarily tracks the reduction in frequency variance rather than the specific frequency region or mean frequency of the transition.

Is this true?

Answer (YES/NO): YES